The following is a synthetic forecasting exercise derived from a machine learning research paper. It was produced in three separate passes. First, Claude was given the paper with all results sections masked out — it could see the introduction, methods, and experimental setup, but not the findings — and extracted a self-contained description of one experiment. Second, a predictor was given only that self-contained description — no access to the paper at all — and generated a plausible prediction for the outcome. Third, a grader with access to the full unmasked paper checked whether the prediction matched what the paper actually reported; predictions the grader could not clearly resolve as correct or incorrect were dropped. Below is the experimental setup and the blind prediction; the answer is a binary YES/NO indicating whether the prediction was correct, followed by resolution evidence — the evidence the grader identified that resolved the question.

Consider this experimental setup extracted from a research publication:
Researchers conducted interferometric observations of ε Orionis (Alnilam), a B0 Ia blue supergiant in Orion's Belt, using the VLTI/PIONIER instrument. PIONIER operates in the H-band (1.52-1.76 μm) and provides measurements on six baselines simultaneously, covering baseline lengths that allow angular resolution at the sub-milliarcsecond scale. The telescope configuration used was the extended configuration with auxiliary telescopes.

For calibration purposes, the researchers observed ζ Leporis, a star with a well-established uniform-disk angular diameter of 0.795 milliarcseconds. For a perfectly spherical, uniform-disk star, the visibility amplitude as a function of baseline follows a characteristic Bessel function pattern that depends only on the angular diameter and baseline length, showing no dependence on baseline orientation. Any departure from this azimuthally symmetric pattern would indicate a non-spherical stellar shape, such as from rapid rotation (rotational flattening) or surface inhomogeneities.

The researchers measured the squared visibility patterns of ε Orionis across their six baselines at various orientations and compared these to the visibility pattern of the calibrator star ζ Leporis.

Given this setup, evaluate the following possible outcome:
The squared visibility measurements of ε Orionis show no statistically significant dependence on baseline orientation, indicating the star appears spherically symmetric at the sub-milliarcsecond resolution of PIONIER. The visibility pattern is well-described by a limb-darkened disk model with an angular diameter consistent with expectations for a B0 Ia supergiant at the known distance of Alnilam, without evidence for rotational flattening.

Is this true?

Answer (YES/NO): NO